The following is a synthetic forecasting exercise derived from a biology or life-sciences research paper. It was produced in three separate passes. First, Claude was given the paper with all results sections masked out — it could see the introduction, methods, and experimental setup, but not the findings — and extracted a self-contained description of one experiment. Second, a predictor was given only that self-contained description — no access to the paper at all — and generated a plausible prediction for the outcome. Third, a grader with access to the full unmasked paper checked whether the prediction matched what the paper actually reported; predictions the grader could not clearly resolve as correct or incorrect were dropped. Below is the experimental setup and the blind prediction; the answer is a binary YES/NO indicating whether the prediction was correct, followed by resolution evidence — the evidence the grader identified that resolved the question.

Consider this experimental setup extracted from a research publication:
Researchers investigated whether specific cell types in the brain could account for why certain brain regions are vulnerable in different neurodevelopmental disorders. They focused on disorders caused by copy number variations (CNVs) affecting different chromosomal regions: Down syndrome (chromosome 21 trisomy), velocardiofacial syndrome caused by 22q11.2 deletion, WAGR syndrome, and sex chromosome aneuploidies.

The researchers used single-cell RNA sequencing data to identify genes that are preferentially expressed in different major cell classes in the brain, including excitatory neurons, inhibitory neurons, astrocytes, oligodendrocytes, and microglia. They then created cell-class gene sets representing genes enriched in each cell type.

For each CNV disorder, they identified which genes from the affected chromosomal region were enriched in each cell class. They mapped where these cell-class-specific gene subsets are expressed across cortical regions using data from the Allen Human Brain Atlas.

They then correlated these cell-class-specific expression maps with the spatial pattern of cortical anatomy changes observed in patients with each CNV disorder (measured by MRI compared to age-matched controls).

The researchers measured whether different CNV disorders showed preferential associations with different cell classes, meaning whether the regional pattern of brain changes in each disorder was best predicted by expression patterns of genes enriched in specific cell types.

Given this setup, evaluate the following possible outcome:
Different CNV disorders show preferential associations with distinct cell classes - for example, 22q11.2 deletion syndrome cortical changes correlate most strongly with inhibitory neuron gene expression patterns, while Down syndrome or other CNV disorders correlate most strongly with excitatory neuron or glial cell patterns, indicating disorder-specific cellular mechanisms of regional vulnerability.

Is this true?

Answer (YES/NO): YES